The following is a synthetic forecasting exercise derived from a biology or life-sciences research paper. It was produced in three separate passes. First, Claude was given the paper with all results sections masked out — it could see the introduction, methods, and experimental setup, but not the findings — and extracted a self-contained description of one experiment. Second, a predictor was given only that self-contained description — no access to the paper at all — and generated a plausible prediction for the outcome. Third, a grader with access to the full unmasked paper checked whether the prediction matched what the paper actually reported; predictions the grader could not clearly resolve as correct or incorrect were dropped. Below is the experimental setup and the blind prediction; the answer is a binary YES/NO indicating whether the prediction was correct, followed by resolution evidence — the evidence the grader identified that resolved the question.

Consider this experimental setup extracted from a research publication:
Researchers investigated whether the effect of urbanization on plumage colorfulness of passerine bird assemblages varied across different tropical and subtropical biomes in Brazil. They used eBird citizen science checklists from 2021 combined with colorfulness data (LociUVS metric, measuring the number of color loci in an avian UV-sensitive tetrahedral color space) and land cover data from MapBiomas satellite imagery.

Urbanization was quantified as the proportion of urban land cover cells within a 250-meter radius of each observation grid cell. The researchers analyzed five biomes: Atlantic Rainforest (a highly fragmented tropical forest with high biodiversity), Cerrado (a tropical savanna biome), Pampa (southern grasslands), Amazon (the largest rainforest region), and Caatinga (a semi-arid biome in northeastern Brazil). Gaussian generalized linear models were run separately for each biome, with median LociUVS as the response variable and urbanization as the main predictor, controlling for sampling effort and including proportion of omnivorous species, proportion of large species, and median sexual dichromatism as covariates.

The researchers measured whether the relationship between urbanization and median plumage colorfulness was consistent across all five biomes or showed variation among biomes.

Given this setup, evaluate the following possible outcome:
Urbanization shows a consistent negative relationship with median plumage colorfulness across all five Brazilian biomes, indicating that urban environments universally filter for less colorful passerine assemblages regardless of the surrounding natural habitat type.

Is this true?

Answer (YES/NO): NO